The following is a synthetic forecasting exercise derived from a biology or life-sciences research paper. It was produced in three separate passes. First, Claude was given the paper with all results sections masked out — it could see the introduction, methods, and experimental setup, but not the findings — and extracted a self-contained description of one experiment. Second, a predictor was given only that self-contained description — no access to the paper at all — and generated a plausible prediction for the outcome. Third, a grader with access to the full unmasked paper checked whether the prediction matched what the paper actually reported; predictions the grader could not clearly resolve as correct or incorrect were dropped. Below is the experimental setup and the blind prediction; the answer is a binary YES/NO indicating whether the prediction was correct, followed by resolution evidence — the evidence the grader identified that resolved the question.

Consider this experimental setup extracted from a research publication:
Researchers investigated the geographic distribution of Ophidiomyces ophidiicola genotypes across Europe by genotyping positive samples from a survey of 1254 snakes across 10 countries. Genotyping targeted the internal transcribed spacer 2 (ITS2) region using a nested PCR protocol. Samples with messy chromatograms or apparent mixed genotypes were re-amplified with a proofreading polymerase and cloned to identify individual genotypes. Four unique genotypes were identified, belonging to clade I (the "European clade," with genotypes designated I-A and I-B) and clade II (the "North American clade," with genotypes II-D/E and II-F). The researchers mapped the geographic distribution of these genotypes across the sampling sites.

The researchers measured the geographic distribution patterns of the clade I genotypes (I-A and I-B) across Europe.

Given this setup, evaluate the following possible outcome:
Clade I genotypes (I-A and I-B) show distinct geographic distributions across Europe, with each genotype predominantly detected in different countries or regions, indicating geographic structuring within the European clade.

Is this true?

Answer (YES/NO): YES